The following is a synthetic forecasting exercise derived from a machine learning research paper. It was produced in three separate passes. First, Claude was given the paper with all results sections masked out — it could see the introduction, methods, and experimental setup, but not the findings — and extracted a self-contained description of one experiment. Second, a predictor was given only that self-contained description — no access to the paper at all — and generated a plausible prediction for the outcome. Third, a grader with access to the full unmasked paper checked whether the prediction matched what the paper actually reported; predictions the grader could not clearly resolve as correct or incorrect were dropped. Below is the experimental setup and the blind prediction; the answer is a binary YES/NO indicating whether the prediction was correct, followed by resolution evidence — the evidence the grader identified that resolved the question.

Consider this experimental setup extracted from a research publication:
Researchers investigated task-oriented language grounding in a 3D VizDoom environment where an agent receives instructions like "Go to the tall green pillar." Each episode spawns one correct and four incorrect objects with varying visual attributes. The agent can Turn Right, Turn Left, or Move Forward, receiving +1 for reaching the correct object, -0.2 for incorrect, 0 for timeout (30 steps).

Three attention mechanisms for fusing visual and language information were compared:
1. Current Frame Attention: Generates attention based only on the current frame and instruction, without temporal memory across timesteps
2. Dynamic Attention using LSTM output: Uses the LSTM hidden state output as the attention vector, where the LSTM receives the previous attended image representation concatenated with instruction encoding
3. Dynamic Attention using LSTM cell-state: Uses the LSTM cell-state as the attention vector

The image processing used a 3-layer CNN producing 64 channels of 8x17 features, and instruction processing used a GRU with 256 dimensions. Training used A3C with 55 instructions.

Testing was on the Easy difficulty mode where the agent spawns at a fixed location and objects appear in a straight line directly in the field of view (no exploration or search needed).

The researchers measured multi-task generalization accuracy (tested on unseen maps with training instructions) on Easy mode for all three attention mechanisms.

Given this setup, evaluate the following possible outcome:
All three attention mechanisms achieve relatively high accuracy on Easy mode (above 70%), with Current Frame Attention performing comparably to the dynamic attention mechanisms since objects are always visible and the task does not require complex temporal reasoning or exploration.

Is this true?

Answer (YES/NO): NO